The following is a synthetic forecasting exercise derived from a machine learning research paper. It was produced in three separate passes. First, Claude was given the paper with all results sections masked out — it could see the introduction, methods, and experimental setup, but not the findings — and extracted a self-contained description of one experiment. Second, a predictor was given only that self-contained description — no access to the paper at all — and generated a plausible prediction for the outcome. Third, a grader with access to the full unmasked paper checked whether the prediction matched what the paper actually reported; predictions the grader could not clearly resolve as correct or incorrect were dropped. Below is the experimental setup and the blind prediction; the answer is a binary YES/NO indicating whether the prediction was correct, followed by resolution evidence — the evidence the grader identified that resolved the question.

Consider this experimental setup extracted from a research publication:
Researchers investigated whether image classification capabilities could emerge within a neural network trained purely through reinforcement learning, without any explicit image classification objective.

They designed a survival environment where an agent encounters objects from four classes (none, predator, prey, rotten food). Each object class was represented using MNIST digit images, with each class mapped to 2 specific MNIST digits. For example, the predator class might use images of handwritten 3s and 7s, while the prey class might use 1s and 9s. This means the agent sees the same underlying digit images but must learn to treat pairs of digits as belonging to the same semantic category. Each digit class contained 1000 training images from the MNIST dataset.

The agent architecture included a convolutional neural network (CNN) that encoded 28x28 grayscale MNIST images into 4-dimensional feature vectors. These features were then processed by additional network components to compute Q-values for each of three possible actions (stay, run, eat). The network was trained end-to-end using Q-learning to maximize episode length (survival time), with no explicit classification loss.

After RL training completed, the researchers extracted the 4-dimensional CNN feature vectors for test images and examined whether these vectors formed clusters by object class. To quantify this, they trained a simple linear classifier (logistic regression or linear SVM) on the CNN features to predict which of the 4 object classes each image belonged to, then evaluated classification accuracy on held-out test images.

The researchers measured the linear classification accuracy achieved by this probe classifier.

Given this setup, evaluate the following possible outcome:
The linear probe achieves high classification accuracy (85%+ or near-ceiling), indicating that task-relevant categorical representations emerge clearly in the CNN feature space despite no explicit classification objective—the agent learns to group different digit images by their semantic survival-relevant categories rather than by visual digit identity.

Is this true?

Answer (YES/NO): YES